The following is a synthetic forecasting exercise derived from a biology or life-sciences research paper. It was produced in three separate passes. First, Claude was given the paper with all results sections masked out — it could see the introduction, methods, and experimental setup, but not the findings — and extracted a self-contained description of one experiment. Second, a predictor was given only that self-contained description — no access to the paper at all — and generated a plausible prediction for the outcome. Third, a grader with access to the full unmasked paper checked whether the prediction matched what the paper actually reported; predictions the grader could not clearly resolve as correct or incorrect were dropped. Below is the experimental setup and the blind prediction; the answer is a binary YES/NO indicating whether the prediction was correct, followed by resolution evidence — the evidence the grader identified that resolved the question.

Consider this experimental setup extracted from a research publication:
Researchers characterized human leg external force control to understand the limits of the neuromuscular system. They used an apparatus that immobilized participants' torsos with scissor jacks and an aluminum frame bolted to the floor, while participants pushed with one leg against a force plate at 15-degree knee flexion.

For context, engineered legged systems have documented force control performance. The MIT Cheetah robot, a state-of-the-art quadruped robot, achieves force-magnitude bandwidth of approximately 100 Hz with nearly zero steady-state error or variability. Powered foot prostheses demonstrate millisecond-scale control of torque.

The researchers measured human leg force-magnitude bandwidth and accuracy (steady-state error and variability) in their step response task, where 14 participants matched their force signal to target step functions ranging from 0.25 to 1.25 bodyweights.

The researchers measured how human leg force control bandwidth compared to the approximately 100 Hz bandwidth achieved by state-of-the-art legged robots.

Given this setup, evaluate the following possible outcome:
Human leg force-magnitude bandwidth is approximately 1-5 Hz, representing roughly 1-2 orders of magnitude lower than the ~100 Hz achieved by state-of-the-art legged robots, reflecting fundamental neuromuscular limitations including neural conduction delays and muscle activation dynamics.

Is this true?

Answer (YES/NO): YES